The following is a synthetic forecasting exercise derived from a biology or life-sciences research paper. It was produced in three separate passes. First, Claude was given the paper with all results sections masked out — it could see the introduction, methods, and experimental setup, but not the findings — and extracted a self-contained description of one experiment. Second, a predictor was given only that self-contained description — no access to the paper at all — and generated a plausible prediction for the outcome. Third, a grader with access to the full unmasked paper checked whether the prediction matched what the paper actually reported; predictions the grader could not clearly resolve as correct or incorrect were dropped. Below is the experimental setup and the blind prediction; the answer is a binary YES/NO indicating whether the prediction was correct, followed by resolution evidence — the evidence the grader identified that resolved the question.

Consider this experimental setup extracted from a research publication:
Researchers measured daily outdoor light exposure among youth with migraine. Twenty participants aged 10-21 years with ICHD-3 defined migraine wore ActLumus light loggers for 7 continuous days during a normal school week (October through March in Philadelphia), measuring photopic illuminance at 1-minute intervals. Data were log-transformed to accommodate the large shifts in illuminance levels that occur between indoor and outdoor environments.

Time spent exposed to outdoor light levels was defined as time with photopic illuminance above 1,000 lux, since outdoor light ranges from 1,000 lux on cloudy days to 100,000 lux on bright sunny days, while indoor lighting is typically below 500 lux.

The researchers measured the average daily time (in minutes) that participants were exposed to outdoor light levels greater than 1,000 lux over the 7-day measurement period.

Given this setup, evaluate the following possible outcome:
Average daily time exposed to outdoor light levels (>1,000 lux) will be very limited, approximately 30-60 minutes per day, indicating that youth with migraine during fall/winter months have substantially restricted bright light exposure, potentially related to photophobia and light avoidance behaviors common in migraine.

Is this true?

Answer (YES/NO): YES